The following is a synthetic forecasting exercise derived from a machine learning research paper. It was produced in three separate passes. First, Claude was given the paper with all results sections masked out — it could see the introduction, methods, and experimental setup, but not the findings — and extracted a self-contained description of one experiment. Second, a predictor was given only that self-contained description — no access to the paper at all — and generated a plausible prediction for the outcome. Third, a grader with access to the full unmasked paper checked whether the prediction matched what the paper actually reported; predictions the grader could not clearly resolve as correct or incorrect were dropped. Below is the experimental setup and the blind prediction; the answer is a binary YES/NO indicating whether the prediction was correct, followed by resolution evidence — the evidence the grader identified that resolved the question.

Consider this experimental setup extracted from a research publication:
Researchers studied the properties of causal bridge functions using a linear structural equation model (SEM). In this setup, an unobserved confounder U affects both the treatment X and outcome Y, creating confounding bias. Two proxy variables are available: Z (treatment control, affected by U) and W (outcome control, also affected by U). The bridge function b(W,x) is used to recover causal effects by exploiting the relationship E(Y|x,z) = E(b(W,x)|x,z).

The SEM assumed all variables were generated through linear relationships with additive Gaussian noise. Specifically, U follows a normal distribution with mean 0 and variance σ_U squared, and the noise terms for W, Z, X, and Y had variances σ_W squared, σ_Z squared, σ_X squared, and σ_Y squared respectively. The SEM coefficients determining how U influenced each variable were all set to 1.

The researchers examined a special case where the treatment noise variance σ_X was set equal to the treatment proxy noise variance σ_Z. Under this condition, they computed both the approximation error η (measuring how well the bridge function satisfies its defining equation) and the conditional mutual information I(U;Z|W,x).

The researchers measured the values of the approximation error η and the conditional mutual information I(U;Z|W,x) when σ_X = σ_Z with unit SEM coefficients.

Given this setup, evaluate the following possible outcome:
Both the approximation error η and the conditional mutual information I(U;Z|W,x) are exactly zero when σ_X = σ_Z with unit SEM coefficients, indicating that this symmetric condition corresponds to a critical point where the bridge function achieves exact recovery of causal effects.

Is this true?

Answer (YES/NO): YES